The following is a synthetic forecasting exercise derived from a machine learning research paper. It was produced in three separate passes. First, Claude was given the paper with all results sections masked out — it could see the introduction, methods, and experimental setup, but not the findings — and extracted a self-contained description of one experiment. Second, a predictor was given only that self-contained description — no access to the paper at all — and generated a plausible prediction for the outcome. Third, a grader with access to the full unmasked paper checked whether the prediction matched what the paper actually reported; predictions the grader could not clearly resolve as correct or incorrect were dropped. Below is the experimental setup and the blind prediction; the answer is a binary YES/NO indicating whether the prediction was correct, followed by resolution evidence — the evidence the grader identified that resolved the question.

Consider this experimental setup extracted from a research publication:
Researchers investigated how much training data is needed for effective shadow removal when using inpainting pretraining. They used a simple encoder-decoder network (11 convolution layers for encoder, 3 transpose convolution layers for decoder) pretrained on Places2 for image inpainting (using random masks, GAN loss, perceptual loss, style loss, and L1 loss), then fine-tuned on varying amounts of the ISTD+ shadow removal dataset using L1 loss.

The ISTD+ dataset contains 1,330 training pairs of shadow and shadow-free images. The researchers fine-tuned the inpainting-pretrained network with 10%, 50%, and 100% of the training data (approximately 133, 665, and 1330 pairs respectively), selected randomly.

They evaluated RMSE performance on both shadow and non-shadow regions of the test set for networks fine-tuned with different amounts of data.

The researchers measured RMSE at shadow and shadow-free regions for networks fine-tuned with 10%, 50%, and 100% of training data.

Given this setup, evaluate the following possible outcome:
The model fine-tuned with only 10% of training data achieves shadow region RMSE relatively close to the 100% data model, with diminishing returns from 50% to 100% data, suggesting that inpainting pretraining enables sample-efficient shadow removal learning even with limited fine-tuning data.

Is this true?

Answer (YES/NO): YES